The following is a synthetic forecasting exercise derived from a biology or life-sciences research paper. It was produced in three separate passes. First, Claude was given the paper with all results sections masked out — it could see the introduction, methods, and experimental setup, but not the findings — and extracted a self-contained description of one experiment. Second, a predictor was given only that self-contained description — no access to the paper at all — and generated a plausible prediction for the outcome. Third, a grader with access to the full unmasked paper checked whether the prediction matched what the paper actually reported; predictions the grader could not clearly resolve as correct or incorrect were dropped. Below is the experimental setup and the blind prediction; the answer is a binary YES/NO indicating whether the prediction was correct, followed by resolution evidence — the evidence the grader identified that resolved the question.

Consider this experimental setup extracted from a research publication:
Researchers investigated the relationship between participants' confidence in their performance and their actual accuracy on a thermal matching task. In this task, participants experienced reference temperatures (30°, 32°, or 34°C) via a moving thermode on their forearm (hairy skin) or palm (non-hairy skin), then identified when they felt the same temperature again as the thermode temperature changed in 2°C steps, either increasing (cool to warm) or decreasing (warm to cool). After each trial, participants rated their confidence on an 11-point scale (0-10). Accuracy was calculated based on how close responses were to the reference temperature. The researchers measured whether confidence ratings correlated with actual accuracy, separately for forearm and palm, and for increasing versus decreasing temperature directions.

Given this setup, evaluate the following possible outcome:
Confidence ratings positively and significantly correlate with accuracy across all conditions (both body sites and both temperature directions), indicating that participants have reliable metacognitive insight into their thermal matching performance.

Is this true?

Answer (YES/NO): NO